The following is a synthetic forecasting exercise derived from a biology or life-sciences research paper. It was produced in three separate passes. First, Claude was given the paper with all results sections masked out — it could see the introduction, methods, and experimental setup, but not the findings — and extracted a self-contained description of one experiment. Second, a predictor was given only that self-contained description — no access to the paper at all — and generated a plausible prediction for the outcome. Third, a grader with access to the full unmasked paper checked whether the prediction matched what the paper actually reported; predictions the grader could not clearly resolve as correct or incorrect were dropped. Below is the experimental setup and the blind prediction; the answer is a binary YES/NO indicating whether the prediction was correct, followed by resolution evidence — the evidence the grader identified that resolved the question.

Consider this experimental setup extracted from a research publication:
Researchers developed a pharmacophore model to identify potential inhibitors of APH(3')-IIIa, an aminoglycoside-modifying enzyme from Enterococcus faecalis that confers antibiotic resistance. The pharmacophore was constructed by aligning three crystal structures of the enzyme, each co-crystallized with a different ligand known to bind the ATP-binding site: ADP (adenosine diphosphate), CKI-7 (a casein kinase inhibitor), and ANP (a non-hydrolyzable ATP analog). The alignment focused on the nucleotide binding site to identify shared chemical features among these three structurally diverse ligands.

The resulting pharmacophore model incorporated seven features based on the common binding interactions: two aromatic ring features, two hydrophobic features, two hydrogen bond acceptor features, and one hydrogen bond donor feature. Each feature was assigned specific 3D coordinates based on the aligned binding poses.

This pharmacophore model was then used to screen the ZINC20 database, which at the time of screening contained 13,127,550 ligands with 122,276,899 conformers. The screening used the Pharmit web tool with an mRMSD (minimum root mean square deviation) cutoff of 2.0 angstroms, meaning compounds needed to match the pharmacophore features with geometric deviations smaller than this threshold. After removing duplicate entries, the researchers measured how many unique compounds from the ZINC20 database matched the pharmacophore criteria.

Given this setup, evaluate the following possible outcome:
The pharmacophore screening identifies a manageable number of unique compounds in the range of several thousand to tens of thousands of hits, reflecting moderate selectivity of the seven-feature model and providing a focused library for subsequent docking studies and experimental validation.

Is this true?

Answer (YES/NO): YES